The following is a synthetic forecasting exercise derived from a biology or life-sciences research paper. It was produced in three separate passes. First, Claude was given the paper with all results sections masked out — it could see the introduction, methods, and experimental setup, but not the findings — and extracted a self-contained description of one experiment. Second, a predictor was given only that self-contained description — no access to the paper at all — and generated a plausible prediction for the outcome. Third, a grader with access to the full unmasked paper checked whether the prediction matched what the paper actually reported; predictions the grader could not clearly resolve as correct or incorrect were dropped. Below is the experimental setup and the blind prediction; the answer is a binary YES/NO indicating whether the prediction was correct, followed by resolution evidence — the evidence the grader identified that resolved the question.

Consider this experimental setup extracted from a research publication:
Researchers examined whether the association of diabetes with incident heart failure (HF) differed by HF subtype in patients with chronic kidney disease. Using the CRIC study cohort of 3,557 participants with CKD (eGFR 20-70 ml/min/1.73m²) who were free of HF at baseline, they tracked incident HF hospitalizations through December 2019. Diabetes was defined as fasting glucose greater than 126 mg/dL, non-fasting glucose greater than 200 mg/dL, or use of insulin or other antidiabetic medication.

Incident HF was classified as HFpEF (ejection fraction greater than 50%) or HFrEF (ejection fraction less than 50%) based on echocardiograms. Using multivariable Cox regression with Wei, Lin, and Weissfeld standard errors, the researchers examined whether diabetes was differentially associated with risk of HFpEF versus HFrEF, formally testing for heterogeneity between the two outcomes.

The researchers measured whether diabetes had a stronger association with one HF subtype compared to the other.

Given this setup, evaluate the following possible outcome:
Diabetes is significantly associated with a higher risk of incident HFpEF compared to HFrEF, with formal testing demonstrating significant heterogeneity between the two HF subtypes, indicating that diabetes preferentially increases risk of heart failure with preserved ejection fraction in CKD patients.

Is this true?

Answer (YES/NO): NO